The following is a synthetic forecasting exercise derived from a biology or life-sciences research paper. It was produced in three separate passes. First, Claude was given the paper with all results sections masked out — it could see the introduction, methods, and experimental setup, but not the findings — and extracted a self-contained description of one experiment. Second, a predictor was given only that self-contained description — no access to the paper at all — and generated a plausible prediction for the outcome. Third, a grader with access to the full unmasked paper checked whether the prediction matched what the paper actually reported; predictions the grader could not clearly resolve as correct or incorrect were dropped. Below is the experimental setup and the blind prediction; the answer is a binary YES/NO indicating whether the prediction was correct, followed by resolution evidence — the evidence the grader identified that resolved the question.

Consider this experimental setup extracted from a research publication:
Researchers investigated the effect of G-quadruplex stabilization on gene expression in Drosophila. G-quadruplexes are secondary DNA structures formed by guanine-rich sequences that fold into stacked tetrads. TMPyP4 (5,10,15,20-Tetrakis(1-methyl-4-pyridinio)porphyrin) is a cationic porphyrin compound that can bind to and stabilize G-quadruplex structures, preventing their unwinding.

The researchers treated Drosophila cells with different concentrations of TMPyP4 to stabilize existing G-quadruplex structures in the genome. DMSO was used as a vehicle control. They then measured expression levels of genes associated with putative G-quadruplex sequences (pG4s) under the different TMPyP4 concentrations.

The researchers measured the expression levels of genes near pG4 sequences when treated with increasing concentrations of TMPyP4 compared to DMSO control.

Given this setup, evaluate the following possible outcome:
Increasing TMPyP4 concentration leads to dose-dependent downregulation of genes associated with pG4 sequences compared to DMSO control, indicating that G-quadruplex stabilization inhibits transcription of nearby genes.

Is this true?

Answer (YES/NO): YES